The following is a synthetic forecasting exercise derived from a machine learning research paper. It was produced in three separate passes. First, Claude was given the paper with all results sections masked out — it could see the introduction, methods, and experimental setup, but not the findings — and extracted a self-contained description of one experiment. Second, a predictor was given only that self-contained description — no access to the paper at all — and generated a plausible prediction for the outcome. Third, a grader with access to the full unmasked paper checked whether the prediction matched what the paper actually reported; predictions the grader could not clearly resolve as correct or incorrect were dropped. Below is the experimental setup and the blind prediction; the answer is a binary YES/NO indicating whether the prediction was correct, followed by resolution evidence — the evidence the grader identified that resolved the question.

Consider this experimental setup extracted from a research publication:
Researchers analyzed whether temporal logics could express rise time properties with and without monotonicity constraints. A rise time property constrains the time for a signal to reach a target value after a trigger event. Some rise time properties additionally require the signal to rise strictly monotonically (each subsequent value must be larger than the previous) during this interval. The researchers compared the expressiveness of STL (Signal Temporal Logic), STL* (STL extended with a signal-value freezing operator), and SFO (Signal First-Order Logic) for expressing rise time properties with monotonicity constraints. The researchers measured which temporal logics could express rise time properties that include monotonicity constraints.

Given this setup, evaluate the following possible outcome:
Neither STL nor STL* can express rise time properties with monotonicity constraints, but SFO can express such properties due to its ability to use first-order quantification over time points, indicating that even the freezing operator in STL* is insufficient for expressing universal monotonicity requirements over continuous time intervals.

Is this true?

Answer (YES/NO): NO